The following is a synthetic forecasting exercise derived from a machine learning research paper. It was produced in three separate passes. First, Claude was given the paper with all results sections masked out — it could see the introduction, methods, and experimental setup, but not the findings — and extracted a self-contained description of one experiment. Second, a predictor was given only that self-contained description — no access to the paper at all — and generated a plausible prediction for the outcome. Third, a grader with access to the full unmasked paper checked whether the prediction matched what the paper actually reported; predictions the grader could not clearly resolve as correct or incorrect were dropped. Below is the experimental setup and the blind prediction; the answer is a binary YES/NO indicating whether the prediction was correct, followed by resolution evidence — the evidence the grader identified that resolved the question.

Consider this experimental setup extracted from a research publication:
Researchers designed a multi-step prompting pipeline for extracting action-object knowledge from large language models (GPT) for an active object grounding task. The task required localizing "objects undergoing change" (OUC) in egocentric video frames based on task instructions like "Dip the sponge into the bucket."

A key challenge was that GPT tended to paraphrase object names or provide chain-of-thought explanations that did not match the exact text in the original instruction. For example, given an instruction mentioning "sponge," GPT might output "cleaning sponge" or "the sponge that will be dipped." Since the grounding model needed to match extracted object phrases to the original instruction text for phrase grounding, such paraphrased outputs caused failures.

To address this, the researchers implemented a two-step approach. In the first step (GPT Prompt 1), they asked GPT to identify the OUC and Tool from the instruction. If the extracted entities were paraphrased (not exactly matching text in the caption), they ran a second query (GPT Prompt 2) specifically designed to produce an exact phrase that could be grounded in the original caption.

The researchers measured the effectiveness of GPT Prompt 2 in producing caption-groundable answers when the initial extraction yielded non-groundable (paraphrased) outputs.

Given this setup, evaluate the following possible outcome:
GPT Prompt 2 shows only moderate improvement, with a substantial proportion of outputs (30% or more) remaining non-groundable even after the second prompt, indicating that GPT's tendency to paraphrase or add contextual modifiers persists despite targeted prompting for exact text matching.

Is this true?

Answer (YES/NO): NO